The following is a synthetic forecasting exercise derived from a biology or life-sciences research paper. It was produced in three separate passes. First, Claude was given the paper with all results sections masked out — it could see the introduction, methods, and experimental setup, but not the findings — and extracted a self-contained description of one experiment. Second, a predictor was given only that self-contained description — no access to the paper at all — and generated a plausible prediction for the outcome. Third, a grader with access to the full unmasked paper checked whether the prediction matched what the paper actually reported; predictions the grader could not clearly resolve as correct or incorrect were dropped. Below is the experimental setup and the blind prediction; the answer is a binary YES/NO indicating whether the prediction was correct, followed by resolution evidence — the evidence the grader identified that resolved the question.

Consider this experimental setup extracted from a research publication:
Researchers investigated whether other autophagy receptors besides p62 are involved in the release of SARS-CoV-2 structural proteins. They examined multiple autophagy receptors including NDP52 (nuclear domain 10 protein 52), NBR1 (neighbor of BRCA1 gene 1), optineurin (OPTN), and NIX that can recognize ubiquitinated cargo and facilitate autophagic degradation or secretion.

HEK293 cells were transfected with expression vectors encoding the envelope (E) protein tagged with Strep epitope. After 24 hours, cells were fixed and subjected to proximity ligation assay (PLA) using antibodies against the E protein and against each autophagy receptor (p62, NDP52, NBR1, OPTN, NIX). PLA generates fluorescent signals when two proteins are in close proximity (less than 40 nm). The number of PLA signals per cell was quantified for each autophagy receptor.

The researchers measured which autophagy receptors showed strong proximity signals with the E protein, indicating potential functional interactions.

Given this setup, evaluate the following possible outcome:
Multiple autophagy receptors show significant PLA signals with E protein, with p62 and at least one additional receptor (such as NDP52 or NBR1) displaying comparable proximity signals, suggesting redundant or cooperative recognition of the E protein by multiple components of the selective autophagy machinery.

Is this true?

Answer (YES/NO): NO